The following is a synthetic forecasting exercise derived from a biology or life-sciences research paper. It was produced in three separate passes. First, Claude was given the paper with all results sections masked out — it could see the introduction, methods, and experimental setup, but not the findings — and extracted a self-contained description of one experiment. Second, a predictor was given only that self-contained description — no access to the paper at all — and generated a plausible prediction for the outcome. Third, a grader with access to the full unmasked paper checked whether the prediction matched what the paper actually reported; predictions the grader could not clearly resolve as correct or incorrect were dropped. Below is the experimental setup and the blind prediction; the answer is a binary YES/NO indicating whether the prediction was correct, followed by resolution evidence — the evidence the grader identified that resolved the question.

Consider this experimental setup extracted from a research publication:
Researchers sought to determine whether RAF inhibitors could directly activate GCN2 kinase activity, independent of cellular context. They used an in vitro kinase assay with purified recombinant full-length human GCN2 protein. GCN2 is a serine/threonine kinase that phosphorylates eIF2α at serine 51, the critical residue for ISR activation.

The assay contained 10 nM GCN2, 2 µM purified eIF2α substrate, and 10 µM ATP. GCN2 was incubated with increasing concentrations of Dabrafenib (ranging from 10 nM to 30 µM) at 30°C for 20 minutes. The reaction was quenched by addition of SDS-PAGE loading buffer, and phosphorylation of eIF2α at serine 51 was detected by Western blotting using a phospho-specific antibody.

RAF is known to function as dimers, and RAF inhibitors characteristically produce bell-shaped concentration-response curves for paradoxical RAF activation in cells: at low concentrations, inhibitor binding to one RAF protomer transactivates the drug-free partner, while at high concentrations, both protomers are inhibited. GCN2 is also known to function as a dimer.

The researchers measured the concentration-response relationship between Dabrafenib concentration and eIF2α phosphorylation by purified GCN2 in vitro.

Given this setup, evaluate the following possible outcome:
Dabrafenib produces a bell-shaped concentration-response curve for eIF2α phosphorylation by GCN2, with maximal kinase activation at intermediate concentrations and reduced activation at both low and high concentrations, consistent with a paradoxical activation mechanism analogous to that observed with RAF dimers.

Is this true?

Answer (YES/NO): YES